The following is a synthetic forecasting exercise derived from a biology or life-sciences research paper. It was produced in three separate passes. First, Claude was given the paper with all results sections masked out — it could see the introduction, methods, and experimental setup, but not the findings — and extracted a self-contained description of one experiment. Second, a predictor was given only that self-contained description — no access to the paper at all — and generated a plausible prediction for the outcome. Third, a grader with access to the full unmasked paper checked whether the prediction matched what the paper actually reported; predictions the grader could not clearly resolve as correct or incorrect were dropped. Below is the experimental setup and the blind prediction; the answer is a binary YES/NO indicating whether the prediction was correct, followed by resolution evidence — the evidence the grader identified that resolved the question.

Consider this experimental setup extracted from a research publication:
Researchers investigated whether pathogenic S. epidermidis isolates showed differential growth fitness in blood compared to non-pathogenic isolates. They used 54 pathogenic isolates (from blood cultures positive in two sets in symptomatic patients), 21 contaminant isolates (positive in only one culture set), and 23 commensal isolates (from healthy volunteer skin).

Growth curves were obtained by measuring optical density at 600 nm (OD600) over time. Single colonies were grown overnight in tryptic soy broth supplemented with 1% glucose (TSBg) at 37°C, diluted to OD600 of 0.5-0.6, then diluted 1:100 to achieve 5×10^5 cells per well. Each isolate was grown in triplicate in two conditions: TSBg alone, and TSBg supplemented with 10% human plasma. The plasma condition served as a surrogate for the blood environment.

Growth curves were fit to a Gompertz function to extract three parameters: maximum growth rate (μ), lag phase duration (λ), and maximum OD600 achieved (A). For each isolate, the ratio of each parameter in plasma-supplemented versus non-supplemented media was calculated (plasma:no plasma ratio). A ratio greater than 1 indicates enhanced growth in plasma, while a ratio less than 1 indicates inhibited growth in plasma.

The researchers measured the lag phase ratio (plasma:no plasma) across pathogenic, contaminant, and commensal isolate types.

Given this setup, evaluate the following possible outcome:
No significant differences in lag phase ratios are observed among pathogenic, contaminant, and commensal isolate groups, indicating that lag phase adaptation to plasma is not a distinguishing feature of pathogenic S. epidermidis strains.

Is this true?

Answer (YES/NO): NO